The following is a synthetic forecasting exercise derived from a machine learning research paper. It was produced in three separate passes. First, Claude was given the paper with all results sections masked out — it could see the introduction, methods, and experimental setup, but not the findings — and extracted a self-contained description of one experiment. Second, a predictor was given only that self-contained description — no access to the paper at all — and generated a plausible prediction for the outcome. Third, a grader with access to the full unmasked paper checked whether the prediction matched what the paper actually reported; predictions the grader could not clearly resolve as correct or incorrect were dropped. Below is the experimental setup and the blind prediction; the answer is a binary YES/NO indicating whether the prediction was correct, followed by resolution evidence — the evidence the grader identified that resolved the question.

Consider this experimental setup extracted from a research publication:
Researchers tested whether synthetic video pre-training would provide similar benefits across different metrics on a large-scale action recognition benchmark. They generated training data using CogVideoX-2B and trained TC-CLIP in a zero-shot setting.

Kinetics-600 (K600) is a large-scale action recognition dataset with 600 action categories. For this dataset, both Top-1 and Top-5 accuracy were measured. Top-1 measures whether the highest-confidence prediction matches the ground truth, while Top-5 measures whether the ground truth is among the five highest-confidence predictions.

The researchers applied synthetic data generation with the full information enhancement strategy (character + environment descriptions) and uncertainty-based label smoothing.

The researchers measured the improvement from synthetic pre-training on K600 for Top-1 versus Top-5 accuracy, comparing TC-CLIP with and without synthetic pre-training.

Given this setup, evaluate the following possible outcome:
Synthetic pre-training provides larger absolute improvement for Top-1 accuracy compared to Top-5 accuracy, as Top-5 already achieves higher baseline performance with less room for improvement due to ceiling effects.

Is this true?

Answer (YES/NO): YES